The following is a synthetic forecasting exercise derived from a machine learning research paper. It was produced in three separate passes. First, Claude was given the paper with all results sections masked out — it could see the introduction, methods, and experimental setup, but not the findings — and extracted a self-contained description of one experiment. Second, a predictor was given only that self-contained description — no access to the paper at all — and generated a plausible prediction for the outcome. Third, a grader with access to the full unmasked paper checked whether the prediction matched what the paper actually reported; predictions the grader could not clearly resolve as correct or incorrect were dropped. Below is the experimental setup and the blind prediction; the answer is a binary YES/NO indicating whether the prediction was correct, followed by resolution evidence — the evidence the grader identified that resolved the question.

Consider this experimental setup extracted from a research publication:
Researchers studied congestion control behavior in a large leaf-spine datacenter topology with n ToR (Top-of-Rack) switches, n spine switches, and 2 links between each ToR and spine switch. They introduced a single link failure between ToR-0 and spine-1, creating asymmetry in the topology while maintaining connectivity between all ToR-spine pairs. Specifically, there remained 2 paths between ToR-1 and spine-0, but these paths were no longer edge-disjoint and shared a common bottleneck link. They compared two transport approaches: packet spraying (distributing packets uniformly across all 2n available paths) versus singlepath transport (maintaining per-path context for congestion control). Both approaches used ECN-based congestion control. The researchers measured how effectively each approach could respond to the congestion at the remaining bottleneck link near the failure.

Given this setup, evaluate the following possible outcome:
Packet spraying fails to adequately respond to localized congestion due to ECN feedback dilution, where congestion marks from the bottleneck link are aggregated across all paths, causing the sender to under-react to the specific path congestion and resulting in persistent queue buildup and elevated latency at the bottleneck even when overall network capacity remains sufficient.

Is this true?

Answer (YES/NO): YES